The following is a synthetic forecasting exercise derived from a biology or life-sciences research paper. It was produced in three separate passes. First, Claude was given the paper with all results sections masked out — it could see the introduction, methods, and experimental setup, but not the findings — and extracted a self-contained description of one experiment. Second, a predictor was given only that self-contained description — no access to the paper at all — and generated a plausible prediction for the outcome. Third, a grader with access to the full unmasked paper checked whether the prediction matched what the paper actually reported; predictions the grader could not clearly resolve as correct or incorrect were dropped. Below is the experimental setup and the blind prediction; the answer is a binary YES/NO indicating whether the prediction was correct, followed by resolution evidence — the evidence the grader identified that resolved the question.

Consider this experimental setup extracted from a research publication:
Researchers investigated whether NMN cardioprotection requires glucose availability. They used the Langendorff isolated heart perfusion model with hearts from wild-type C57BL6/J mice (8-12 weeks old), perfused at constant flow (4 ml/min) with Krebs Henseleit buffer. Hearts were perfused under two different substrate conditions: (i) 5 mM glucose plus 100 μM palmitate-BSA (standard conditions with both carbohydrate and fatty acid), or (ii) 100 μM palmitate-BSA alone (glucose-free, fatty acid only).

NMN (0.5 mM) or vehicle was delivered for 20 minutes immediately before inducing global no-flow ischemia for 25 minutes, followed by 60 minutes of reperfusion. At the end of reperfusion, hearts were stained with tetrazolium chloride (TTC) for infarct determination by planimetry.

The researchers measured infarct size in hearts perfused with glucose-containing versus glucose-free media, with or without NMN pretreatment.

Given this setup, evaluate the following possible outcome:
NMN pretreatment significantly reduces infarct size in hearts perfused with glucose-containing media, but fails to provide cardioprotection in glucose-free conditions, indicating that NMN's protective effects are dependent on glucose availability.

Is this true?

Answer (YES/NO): YES